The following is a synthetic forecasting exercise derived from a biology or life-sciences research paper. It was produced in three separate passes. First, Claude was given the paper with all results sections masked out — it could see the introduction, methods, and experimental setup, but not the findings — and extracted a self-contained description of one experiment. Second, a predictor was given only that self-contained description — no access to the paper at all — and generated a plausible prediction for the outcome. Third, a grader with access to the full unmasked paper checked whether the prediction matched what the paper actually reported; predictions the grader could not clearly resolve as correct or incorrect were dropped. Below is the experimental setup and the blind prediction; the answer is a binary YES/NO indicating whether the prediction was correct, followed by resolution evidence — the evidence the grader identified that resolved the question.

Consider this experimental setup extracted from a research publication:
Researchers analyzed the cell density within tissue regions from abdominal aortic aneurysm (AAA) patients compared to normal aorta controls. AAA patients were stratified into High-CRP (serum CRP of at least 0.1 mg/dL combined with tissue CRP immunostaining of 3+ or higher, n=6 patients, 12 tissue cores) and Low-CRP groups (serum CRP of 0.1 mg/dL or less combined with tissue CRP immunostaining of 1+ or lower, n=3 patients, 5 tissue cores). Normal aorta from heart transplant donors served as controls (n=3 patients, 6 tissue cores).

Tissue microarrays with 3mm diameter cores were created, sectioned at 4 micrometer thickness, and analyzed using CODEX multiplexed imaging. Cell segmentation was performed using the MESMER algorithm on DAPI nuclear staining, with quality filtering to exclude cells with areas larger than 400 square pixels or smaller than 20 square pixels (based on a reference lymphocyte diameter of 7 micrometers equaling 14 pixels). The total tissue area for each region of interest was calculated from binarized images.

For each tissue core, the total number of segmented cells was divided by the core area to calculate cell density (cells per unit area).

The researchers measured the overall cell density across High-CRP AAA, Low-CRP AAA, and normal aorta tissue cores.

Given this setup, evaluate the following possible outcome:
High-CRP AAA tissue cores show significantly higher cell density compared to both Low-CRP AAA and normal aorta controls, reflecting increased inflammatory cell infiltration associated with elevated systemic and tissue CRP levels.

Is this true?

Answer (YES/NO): NO